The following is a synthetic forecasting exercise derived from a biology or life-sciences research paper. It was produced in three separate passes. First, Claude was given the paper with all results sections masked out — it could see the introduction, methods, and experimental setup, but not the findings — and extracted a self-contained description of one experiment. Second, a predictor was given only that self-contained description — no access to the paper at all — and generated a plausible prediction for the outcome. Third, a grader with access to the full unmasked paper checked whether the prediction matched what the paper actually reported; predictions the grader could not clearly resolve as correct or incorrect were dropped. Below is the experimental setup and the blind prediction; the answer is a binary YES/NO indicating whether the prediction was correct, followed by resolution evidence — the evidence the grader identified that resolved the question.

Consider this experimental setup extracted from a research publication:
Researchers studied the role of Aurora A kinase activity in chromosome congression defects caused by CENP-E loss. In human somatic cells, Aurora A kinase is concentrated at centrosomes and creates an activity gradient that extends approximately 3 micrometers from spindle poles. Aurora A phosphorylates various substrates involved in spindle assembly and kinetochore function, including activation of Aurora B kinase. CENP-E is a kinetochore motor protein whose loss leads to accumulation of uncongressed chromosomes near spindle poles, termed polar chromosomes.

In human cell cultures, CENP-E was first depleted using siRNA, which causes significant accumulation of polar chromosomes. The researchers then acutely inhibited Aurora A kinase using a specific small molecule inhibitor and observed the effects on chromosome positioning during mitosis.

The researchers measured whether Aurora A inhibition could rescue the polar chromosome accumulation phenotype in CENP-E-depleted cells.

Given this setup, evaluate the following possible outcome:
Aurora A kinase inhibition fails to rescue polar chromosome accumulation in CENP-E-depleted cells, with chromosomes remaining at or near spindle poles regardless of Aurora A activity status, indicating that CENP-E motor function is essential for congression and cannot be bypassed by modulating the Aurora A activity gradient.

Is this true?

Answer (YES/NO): NO